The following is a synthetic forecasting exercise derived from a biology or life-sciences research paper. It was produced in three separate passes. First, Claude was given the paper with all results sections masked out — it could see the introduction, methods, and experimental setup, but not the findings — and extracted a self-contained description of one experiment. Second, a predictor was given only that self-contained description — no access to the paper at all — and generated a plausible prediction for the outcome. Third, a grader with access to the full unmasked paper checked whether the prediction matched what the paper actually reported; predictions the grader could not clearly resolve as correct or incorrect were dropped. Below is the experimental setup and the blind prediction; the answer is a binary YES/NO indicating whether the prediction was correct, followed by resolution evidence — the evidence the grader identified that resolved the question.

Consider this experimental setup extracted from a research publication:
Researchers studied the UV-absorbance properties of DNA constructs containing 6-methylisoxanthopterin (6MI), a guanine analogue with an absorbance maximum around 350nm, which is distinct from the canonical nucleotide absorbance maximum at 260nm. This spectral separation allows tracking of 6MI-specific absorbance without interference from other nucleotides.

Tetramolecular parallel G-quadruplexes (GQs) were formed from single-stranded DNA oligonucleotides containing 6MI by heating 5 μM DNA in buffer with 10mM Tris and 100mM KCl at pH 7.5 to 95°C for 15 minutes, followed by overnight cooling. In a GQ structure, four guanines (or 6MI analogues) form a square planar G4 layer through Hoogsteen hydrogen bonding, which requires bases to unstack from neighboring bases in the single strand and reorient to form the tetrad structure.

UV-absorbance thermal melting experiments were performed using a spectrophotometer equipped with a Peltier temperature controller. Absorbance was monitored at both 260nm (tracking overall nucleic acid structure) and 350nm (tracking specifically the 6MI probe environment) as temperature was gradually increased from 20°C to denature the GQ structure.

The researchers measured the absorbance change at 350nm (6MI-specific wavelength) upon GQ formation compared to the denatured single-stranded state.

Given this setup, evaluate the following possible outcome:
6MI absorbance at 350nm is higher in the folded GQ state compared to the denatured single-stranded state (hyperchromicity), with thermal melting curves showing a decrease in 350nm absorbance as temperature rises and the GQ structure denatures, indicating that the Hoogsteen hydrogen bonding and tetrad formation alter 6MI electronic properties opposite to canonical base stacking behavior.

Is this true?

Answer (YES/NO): YES